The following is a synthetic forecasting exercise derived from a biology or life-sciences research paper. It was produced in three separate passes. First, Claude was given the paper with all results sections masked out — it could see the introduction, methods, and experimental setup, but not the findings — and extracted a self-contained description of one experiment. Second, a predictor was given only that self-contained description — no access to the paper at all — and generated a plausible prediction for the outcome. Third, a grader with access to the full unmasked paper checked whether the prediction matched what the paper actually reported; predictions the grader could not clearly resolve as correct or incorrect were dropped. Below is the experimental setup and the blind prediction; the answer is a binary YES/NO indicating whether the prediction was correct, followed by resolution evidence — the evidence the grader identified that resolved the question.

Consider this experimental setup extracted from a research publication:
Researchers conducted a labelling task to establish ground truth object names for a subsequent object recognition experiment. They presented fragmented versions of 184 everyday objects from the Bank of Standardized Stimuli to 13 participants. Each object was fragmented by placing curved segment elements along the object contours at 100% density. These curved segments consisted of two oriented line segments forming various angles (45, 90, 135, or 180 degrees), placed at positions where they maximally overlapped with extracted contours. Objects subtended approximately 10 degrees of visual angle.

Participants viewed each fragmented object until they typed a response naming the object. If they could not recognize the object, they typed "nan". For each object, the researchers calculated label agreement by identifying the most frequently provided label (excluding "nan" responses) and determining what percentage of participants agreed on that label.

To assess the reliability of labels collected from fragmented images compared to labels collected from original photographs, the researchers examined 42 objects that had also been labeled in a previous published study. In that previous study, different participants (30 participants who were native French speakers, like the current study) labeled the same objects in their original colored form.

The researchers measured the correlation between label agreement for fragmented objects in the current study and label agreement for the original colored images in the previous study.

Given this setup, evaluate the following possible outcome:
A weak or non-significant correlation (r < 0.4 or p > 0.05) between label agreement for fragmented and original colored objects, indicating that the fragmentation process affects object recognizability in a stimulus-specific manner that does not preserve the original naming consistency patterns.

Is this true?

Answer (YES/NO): NO